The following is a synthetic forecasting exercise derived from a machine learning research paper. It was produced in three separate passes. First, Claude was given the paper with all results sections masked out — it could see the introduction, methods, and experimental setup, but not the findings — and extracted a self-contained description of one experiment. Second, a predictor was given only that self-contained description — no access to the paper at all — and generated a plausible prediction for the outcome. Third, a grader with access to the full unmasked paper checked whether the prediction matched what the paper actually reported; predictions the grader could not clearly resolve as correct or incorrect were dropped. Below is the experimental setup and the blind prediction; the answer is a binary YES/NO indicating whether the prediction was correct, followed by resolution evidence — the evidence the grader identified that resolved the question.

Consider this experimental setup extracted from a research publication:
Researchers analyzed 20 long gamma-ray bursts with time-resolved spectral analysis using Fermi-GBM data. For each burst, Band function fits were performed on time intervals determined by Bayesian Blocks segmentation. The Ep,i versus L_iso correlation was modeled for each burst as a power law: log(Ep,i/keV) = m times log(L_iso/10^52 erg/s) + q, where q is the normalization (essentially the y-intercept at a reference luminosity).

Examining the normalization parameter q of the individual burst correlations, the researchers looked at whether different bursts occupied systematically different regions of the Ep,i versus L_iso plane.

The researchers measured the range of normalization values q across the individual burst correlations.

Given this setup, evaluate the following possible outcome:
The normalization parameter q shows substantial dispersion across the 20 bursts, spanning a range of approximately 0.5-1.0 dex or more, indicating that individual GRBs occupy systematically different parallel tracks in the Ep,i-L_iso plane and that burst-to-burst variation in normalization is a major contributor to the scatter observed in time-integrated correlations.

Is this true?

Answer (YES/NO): YES